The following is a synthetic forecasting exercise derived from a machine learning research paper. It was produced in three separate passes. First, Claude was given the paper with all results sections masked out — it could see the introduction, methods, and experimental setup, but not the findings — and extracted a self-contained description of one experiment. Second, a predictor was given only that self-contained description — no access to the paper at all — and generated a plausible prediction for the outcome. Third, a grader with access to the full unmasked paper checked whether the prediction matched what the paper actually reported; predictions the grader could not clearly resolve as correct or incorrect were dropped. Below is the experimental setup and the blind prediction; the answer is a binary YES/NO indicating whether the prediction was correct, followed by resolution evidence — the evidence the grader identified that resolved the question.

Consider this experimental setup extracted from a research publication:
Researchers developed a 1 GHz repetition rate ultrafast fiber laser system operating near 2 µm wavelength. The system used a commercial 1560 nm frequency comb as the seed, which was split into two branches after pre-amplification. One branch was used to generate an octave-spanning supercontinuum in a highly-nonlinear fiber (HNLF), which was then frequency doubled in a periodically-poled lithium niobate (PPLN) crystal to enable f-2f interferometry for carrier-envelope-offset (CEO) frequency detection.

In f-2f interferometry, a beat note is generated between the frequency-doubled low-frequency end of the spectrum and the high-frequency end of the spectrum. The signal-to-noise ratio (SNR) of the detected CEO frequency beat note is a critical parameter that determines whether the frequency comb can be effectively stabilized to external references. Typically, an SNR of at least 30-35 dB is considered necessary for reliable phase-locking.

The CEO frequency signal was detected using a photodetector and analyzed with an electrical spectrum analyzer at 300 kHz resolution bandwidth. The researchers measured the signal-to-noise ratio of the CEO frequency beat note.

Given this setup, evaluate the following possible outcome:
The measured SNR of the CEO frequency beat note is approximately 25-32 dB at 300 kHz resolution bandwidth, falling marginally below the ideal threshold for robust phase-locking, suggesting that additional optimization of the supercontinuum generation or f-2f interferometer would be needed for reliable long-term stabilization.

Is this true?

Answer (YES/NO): NO